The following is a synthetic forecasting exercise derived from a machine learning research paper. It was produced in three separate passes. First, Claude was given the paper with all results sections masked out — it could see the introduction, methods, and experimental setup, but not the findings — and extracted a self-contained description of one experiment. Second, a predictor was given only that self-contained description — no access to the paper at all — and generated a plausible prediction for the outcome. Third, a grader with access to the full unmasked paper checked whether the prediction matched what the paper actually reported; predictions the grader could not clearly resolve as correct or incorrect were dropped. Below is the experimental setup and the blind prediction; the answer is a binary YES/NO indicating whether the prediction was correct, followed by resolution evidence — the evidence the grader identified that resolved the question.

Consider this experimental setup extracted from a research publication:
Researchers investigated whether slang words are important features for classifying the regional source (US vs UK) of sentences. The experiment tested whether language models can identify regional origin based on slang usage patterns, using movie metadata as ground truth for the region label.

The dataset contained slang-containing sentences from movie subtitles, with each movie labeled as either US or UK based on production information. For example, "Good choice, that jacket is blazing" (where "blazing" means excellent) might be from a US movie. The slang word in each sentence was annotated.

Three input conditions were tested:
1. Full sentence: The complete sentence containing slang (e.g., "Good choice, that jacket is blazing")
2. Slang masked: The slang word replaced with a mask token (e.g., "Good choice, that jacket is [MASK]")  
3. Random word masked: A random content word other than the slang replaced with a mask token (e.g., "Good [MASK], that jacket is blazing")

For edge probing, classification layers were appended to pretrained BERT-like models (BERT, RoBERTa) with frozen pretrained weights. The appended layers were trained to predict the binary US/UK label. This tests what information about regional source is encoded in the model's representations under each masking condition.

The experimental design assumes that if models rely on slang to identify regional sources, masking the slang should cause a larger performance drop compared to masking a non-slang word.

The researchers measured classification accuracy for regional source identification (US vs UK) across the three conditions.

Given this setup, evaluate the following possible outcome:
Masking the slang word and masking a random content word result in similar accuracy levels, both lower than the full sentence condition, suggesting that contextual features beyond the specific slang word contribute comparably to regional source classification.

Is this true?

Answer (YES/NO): NO